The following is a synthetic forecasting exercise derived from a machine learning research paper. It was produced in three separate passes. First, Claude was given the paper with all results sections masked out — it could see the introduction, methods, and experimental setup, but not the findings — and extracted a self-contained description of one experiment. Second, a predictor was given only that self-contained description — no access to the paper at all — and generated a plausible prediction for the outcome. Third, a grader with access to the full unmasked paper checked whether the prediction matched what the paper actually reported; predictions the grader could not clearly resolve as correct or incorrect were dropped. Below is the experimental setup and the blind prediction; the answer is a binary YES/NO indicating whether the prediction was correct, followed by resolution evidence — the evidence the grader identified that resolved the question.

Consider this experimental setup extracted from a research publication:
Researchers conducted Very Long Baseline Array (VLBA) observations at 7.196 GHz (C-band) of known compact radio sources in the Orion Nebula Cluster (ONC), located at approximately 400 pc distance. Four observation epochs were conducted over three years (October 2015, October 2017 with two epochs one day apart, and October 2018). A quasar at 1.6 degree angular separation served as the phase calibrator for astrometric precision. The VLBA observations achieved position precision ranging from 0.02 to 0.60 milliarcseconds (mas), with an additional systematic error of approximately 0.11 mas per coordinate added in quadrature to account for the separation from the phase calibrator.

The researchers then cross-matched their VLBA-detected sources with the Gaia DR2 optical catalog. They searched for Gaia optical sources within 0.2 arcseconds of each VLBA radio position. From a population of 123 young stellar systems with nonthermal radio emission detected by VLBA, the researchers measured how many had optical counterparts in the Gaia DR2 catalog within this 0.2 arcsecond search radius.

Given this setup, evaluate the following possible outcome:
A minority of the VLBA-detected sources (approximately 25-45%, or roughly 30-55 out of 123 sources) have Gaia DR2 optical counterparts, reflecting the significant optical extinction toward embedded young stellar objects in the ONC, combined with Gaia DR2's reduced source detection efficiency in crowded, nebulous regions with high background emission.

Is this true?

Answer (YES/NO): YES